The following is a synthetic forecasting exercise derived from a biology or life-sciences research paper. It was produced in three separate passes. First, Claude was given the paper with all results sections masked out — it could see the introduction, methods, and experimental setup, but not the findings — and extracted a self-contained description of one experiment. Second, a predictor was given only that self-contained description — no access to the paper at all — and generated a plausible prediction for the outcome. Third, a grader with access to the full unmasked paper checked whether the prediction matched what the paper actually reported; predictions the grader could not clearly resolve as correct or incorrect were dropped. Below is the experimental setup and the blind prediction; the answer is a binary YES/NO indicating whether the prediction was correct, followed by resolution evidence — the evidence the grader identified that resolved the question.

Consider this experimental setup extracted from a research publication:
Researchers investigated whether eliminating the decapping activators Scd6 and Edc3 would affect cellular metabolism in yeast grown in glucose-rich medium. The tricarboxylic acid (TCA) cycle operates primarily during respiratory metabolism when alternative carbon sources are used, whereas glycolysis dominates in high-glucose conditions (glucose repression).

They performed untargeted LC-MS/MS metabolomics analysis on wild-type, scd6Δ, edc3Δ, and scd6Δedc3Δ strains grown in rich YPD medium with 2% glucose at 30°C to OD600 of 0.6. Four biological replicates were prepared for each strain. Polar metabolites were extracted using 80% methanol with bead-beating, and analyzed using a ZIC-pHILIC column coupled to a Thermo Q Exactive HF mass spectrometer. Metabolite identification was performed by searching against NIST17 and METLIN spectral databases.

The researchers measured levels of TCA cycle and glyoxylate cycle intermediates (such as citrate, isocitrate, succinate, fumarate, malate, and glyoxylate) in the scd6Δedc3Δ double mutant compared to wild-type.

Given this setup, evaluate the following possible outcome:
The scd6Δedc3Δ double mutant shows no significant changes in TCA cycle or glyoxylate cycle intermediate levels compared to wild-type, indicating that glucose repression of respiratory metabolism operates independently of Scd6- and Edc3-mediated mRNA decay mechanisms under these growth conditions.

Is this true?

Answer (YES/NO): NO